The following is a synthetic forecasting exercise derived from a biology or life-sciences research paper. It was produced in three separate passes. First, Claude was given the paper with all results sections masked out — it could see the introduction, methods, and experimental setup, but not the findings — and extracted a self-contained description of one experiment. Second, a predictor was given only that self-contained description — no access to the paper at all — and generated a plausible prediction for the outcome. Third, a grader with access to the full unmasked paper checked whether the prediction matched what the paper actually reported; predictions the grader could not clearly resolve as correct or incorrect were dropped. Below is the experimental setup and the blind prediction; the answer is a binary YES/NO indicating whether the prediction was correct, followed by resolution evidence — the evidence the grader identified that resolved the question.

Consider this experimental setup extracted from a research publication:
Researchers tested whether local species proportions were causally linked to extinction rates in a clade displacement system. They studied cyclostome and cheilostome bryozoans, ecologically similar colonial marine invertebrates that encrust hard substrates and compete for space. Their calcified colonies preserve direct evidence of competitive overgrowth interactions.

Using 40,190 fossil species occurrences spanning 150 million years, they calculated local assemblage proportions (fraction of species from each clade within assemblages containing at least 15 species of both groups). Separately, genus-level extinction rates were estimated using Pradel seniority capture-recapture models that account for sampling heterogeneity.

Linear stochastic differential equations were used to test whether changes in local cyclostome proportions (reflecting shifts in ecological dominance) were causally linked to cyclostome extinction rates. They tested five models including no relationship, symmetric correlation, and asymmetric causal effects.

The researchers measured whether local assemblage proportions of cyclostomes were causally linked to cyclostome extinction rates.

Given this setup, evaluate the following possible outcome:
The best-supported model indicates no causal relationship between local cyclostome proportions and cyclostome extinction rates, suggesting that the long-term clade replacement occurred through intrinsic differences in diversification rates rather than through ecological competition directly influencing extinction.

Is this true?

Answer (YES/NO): YES